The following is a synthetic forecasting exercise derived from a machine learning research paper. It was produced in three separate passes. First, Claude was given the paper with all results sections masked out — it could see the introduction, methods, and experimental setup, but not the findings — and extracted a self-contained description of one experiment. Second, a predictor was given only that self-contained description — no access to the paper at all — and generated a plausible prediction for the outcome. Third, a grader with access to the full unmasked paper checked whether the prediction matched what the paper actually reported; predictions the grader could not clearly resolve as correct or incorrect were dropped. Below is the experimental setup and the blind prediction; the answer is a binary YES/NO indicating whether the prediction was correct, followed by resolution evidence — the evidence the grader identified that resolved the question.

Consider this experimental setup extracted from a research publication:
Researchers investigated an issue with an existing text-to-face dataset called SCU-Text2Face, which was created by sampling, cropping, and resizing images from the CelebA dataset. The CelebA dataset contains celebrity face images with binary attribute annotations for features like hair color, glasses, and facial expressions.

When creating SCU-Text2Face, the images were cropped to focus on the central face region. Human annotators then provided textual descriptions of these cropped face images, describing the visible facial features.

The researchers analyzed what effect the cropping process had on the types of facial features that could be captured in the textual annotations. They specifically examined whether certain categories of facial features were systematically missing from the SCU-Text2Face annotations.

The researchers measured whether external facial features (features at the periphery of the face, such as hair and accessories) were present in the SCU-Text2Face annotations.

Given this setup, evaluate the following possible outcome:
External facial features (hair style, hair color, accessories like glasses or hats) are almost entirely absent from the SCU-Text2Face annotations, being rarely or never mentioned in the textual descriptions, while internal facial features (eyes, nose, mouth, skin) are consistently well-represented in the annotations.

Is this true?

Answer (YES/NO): NO